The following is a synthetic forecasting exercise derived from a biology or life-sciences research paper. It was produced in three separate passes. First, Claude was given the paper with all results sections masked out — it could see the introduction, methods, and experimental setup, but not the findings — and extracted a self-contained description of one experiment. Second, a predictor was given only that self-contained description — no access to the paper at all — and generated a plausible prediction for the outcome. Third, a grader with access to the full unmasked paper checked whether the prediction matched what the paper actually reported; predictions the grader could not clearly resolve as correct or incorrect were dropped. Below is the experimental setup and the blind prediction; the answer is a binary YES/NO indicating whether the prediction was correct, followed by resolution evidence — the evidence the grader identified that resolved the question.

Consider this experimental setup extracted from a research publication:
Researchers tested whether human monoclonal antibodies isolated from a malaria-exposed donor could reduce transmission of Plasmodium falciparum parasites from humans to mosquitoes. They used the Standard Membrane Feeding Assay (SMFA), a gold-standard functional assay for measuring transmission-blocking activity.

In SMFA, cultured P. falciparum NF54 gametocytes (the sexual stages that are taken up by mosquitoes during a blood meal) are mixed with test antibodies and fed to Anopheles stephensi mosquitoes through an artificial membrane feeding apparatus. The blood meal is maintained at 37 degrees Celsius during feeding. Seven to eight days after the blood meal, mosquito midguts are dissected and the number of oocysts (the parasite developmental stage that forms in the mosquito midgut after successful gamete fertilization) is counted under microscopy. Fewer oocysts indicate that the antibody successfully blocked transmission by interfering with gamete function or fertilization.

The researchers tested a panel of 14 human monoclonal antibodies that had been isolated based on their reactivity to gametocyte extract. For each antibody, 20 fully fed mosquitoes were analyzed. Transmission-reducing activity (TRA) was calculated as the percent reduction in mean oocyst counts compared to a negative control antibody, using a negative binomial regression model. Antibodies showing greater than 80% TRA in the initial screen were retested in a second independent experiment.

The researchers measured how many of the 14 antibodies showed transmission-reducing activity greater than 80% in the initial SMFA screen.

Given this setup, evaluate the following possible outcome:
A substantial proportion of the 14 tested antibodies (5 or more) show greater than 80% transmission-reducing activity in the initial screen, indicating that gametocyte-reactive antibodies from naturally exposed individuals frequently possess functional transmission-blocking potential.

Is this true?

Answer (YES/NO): YES